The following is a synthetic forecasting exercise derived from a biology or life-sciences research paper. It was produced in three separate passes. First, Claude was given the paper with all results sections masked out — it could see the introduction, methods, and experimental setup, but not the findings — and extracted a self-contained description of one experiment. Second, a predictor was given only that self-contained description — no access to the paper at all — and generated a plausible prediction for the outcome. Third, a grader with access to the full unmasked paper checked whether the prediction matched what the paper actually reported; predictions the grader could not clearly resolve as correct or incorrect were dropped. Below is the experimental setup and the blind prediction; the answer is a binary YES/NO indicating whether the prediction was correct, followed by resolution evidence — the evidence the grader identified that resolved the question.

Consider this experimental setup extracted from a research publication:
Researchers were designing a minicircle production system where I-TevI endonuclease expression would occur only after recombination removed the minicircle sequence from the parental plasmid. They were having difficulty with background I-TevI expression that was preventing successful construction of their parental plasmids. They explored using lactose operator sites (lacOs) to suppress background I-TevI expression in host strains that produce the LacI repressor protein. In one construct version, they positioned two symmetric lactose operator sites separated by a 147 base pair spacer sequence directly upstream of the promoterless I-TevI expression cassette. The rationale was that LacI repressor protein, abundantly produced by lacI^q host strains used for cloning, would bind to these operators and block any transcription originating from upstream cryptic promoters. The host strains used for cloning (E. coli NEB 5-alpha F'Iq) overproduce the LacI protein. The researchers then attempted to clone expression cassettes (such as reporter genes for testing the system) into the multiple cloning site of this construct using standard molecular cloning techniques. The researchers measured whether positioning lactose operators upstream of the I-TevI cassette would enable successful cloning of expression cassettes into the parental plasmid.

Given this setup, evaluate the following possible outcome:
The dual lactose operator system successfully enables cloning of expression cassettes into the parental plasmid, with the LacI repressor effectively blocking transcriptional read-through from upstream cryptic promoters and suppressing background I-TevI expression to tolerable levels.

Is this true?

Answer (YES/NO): NO